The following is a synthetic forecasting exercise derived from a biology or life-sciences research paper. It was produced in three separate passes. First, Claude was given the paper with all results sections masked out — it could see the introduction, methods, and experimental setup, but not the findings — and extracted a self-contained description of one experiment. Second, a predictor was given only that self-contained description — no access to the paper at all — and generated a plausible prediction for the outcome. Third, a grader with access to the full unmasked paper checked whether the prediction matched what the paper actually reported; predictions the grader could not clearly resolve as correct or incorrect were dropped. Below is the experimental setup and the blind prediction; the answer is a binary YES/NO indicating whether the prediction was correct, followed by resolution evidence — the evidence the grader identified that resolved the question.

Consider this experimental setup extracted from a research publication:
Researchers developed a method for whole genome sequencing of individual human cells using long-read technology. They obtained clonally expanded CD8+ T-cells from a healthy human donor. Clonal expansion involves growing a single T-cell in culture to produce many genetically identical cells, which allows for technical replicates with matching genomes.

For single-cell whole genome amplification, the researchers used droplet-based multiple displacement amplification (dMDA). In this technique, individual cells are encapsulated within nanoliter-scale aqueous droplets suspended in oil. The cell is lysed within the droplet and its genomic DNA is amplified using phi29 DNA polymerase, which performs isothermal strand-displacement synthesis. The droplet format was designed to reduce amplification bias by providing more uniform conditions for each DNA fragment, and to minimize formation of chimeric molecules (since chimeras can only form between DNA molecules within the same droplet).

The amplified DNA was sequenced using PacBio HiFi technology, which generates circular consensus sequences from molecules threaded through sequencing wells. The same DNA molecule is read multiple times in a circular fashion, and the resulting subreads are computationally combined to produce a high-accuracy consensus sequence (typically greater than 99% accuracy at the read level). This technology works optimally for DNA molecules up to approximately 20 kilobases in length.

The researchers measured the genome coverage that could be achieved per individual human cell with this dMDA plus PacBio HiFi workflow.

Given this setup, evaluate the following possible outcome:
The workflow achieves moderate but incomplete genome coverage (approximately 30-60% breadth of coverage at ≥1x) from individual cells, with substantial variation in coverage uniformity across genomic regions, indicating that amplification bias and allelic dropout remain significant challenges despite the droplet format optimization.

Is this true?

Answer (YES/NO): YES